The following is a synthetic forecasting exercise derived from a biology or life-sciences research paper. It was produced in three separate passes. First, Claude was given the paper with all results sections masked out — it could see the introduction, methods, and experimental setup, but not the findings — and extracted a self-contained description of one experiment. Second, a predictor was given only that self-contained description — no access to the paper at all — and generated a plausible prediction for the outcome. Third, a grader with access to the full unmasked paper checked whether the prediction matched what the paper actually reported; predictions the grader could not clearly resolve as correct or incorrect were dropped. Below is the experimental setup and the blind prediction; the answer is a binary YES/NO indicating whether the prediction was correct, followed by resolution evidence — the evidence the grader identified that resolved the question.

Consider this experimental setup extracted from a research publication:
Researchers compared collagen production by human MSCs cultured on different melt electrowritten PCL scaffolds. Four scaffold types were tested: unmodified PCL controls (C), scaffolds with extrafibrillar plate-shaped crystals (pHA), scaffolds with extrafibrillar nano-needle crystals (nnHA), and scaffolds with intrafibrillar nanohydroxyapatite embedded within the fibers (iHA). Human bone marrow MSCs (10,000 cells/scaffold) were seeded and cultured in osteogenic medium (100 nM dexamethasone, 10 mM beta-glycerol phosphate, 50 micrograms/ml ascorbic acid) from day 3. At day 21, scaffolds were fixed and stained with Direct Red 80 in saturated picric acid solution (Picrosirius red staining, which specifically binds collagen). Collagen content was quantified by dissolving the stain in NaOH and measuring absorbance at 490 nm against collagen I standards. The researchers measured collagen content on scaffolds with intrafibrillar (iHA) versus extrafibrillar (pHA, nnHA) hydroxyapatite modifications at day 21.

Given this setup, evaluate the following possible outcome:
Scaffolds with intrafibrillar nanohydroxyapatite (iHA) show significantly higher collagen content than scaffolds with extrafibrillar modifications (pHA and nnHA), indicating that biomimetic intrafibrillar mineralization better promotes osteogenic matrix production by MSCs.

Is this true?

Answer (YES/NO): NO